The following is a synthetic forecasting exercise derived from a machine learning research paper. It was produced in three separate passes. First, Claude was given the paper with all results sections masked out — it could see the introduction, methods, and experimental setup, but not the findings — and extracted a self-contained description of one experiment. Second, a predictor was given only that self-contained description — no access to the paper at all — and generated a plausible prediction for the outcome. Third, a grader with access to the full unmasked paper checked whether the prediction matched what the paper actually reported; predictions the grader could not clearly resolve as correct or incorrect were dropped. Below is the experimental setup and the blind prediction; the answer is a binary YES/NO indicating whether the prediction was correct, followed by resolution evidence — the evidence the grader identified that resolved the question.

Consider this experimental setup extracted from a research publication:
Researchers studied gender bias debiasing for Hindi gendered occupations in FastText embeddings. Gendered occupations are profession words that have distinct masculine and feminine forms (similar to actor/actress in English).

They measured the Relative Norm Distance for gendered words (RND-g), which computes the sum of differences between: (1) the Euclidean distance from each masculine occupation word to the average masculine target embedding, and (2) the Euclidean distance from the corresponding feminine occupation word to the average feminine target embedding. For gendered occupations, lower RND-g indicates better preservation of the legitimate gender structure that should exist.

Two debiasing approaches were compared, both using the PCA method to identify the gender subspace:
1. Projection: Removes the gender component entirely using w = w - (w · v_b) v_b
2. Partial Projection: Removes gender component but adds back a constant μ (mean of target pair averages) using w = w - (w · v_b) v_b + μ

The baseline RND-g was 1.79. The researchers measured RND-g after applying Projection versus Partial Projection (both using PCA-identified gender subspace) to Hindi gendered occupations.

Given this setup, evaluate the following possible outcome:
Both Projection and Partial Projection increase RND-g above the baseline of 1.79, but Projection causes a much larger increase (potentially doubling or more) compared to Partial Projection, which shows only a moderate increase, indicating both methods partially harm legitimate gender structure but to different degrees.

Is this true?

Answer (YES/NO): NO